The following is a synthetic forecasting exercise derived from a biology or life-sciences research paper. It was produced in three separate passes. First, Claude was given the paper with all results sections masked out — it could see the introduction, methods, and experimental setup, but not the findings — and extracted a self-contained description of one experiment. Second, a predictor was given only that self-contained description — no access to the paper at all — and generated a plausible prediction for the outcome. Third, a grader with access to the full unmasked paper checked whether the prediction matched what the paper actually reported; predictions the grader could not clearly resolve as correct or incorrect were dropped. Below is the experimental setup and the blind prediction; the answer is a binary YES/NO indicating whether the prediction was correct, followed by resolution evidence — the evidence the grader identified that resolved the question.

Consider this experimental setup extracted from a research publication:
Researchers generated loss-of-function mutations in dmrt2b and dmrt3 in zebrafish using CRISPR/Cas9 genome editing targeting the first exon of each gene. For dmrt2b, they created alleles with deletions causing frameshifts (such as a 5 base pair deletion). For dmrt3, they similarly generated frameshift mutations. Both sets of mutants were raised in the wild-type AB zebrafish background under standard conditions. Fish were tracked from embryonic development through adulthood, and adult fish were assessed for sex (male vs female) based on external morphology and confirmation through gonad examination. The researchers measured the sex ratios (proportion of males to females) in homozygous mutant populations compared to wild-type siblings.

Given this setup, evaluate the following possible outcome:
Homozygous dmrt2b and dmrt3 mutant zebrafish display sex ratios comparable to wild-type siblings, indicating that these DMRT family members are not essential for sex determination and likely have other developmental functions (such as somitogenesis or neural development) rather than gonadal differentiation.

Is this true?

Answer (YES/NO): NO